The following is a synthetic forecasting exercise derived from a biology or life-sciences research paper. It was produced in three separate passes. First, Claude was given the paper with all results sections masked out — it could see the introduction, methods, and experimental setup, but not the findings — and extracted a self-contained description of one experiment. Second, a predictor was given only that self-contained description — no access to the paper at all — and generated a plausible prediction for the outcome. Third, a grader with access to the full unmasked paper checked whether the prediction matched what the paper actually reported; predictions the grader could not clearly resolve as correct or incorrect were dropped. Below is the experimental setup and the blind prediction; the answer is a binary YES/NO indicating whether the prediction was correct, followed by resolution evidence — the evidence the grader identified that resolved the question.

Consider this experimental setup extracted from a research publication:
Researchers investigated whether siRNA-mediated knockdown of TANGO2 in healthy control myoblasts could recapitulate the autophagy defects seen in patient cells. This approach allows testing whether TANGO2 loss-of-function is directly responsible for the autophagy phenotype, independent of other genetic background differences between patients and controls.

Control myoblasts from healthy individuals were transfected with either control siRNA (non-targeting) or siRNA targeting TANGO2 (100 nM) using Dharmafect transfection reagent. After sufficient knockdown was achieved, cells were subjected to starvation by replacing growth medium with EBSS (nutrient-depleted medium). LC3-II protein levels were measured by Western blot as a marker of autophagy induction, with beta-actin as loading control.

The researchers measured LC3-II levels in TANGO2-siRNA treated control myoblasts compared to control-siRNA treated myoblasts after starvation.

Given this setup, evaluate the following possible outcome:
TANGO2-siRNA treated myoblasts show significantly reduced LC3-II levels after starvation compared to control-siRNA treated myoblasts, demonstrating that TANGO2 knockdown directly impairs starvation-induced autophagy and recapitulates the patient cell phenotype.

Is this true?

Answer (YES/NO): YES